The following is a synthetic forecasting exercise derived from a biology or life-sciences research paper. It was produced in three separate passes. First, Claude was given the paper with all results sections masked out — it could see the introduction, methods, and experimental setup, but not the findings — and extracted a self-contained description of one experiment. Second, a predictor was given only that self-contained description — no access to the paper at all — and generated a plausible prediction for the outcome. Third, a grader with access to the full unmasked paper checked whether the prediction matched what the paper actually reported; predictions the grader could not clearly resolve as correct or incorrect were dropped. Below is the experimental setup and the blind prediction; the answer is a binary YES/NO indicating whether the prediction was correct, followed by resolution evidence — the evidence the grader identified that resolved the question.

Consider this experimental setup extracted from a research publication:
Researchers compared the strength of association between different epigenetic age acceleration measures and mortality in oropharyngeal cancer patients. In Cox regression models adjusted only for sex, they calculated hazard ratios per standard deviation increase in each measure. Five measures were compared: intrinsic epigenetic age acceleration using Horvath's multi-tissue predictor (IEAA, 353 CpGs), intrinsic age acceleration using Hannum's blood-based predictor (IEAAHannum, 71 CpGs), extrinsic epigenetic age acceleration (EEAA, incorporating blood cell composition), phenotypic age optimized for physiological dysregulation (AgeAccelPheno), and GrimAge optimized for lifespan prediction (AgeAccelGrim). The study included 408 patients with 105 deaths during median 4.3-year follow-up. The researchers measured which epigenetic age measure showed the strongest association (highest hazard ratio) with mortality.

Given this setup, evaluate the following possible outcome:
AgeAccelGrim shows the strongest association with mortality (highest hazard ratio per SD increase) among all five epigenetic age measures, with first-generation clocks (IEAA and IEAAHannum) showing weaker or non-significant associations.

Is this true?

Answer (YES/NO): YES